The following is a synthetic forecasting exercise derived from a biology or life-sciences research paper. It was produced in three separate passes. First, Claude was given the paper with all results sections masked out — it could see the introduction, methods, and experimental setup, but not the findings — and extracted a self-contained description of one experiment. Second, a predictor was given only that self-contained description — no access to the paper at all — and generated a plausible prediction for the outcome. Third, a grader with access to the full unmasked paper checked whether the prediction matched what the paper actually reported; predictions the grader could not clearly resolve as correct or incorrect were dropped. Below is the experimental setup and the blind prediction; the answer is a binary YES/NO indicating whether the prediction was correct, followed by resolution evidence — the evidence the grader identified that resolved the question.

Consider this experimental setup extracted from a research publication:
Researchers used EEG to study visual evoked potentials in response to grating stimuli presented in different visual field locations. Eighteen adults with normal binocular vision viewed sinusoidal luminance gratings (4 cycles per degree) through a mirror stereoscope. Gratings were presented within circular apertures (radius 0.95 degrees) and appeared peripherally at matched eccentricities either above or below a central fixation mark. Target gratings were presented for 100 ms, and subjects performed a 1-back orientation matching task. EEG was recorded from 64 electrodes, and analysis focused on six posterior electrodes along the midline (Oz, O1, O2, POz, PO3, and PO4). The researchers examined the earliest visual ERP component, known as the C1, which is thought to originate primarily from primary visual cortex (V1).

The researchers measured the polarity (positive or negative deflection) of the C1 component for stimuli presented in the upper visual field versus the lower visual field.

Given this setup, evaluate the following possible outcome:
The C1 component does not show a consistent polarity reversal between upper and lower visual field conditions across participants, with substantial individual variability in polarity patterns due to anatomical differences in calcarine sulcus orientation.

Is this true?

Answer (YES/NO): NO